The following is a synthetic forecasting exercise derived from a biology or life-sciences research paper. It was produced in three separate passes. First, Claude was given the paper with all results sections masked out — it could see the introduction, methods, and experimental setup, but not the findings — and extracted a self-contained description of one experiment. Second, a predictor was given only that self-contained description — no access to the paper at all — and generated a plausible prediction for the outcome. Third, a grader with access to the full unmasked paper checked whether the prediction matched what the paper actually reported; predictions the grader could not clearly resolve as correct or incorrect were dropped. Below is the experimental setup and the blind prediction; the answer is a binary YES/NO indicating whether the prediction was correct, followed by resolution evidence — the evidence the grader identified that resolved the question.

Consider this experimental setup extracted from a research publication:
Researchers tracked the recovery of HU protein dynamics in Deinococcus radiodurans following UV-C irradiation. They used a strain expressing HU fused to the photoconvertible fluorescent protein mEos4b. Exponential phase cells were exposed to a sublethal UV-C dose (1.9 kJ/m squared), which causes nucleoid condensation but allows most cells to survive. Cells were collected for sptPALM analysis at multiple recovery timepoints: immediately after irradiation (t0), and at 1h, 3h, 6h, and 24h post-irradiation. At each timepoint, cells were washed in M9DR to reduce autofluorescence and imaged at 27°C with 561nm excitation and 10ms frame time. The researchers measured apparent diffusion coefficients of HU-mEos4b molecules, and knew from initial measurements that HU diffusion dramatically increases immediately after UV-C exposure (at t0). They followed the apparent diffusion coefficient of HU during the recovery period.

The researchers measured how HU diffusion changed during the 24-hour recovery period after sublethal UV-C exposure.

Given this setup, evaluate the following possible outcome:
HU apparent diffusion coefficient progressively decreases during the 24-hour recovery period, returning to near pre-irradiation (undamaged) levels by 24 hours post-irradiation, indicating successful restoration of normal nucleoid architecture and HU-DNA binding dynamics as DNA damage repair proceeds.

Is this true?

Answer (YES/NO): NO